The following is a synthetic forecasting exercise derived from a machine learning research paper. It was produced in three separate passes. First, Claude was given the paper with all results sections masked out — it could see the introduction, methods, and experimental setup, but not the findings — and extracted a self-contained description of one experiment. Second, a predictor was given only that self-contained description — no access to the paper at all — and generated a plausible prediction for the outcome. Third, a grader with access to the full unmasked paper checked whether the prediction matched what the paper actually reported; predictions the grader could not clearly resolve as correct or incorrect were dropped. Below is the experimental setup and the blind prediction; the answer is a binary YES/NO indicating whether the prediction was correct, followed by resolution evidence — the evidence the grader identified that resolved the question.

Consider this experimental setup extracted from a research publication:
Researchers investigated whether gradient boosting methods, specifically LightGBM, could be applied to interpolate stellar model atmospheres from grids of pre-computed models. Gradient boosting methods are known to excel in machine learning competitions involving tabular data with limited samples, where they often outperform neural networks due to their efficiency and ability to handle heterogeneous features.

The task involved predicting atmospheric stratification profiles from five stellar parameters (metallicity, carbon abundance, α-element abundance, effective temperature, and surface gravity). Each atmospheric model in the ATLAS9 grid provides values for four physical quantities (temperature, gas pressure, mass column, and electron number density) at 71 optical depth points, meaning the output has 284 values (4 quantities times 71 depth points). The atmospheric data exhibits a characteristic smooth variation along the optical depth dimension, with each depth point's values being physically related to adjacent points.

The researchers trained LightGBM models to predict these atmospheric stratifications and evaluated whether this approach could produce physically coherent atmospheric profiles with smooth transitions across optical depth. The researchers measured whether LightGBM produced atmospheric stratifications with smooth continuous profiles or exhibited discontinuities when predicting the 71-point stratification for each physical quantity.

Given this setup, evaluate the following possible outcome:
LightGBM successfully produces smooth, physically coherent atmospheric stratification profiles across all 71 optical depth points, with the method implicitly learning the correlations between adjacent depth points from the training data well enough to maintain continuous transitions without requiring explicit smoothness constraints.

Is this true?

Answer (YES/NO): NO